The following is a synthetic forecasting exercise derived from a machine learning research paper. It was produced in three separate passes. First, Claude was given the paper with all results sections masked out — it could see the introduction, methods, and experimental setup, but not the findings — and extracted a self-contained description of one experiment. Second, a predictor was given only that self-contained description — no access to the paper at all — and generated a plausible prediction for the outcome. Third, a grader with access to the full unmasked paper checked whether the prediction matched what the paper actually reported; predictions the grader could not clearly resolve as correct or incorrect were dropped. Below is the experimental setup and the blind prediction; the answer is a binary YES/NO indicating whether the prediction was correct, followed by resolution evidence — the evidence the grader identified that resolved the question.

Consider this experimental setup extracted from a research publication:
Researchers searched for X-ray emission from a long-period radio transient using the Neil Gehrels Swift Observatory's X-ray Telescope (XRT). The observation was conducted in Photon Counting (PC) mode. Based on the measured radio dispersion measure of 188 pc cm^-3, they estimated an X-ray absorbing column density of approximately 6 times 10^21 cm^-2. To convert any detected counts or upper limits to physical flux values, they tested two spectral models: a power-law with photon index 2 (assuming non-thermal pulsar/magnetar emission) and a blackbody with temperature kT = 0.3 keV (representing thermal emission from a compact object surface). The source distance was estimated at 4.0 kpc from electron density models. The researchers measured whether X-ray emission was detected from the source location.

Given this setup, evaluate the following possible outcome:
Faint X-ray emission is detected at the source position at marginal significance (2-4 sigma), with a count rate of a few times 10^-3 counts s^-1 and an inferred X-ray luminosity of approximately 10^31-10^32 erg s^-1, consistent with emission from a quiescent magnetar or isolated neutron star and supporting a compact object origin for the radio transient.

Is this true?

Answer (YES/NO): NO